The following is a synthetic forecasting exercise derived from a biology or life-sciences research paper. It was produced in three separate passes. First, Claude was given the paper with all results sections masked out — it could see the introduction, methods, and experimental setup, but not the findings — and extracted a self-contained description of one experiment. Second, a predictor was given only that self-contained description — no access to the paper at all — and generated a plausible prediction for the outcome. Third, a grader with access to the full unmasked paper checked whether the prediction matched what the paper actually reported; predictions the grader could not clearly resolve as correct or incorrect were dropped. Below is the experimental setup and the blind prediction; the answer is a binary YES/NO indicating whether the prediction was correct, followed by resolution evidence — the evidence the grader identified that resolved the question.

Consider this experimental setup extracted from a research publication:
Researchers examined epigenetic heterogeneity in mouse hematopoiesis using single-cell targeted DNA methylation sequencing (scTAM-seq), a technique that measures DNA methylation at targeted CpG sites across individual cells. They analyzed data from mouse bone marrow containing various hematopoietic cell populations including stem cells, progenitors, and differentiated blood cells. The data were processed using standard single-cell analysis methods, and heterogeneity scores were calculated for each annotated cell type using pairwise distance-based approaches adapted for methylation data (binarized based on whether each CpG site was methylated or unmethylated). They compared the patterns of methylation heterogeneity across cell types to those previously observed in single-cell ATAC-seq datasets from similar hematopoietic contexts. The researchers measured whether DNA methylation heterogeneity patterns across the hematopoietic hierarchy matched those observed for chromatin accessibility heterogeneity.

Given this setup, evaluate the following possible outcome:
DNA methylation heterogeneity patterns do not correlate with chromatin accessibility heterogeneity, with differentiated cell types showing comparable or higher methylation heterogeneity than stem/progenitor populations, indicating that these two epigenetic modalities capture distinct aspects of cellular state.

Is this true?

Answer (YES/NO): NO